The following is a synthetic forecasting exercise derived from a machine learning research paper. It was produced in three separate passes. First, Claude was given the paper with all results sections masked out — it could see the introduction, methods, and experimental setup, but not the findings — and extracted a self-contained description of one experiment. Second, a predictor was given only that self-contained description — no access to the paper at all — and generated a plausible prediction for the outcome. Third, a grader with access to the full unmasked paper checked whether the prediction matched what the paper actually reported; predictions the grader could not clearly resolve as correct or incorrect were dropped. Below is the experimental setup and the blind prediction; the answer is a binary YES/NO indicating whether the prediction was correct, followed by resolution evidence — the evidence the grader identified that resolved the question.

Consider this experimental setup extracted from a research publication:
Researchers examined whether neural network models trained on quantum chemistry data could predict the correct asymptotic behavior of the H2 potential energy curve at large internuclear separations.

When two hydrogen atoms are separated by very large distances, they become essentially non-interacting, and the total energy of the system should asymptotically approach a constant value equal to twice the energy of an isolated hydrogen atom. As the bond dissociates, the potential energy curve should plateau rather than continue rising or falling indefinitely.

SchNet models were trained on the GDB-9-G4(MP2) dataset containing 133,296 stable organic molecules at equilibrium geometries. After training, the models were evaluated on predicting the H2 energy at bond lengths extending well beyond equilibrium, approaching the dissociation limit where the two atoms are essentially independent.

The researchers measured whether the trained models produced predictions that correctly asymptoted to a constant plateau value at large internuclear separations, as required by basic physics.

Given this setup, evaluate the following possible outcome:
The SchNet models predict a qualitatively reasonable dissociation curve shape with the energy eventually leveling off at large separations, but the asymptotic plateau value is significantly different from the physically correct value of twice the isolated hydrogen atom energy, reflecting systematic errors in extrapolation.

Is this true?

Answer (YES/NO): NO